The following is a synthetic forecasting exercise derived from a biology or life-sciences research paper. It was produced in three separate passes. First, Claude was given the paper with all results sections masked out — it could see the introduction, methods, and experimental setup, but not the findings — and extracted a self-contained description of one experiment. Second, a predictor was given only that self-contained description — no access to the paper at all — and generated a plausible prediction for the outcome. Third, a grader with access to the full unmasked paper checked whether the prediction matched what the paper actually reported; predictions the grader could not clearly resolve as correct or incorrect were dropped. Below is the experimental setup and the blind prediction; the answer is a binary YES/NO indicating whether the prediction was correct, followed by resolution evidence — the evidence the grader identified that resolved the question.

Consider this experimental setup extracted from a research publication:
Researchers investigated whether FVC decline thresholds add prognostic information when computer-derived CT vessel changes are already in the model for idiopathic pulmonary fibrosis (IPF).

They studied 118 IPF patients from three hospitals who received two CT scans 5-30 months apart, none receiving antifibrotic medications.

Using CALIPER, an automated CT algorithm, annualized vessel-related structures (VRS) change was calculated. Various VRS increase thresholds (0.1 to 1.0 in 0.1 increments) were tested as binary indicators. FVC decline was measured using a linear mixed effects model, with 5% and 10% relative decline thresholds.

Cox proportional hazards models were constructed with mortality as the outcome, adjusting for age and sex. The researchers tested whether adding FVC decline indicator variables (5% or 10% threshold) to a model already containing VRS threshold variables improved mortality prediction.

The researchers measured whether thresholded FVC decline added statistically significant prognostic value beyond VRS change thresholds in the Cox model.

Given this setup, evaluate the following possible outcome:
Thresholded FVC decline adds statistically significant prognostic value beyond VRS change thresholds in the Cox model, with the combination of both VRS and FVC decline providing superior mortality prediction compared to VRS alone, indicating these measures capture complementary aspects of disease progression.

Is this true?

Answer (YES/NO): NO